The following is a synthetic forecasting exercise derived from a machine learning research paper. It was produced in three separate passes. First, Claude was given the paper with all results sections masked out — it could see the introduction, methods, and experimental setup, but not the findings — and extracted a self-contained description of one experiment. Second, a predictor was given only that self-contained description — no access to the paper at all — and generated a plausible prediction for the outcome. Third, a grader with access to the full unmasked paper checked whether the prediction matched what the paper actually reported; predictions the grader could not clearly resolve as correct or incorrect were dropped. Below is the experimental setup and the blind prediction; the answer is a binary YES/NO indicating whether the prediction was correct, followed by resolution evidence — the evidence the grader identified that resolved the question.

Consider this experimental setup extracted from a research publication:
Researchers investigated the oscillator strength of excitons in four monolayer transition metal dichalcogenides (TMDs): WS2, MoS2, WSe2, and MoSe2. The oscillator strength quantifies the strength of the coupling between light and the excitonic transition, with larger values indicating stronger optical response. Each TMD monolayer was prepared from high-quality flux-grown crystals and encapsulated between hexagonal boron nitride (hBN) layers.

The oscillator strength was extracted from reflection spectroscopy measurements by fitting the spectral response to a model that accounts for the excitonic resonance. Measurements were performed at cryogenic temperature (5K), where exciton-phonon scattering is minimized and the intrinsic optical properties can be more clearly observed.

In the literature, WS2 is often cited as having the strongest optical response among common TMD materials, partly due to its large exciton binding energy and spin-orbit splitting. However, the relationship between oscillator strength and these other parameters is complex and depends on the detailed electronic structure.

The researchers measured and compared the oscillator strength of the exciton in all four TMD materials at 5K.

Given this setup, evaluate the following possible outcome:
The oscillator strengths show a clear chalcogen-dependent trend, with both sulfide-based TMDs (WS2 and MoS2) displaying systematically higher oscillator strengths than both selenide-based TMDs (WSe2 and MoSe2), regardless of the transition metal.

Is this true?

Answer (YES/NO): NO